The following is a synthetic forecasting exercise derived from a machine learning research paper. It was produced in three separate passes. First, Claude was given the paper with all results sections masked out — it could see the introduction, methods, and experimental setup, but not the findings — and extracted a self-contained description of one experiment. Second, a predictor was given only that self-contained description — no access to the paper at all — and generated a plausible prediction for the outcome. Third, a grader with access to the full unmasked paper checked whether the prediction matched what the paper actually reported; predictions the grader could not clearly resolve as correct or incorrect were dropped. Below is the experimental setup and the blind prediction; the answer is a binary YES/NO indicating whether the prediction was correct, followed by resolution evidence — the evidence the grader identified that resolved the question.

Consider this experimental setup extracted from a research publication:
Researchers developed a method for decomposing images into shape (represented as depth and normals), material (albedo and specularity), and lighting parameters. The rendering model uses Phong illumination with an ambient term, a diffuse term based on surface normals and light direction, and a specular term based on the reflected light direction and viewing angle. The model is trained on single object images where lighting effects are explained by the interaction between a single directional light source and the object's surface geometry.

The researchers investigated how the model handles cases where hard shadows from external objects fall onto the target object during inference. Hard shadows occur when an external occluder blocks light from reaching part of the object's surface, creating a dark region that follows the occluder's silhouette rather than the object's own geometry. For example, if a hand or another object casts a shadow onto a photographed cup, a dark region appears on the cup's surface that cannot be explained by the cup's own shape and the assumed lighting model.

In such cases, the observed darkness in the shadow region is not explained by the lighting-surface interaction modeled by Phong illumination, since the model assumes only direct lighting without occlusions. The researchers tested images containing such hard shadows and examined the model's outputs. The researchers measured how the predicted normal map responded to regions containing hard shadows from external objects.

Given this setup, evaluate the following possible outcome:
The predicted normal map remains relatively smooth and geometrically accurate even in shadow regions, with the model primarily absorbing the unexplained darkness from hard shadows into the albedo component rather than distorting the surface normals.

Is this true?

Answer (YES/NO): NO